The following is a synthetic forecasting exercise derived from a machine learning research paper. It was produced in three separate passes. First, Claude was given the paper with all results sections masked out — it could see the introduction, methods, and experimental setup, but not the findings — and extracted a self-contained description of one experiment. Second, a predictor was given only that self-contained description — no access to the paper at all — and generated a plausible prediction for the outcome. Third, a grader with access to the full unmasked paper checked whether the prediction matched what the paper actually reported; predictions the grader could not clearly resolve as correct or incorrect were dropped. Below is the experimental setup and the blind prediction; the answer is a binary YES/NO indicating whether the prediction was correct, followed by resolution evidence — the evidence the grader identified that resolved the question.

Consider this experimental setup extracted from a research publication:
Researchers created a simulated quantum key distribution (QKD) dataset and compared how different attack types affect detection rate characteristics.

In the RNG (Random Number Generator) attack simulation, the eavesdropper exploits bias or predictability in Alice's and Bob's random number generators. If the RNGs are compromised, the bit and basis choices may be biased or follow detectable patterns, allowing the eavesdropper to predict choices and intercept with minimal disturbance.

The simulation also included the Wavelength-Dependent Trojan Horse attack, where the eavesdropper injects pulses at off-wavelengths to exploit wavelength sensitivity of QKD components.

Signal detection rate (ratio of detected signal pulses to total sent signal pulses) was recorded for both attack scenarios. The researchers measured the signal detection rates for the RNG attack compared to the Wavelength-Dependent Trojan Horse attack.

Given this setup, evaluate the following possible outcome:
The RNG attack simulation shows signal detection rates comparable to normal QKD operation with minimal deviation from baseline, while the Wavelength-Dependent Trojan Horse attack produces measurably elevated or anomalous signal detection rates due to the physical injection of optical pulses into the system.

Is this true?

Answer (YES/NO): NO